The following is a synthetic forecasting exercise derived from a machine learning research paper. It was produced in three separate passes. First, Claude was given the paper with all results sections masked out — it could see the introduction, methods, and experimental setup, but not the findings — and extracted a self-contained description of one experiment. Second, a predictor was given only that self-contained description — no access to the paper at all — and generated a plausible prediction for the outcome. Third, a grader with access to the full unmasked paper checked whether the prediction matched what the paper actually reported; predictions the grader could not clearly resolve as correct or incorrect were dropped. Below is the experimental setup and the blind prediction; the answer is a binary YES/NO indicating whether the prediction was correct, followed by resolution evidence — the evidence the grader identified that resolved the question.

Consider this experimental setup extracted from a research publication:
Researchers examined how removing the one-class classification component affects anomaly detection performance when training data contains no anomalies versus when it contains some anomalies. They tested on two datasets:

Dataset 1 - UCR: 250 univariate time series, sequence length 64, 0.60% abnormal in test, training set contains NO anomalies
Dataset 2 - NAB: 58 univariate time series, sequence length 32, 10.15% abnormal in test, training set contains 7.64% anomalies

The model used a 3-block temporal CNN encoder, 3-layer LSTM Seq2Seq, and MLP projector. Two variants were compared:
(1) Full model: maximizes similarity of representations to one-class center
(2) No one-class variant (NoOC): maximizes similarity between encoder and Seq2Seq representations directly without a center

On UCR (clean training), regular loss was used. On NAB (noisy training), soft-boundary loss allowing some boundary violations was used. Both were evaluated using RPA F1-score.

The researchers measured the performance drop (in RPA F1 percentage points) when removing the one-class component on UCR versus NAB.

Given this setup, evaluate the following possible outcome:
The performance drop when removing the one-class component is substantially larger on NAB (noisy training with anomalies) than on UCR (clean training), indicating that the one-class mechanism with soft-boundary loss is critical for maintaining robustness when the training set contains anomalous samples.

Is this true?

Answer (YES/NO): NO